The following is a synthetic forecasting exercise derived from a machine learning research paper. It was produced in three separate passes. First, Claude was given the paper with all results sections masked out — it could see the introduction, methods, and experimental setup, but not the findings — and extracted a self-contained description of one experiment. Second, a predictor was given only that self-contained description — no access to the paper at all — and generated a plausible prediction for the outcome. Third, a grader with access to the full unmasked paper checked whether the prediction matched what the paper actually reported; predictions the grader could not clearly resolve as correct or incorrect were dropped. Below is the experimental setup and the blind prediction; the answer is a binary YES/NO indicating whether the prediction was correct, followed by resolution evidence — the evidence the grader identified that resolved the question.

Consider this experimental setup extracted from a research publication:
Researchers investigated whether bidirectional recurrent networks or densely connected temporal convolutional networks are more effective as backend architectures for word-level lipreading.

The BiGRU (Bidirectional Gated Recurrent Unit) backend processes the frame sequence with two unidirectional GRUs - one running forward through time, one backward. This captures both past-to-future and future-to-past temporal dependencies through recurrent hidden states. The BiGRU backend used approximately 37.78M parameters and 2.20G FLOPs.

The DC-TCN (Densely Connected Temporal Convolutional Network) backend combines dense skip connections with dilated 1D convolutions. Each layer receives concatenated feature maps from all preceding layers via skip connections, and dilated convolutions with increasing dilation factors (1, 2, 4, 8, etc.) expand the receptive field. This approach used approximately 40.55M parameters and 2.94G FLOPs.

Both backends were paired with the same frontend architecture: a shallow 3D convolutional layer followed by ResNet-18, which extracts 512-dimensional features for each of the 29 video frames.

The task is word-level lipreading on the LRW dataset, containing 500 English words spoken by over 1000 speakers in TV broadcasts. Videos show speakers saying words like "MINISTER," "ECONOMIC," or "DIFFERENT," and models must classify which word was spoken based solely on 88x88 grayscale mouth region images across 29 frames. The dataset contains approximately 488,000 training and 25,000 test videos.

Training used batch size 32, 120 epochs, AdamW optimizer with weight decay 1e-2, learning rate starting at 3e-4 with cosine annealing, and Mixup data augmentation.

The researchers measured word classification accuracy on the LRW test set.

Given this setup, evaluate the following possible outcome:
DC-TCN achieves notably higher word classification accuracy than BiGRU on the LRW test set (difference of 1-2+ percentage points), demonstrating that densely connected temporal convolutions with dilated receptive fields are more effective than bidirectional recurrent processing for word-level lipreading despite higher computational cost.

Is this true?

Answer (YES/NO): YES